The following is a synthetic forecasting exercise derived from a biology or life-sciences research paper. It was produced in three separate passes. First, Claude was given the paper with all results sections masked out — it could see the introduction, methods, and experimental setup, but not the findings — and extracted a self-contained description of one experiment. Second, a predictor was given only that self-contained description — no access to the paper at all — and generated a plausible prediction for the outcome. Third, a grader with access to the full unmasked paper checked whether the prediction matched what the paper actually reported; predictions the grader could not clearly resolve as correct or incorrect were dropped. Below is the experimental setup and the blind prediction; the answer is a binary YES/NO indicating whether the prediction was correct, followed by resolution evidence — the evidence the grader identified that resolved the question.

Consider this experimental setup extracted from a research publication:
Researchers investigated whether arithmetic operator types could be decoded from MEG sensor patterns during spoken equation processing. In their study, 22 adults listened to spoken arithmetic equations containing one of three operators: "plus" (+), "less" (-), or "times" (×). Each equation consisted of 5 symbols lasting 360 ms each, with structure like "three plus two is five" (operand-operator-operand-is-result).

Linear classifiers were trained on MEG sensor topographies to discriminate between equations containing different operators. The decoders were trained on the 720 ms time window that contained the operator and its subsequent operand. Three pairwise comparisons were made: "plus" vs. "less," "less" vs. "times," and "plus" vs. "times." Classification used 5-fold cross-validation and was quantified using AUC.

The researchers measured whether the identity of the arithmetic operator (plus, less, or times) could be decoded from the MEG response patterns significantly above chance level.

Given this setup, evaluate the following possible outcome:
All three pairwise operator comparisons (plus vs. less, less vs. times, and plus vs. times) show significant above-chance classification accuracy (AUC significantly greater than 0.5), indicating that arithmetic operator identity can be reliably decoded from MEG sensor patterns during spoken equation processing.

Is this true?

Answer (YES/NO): YES